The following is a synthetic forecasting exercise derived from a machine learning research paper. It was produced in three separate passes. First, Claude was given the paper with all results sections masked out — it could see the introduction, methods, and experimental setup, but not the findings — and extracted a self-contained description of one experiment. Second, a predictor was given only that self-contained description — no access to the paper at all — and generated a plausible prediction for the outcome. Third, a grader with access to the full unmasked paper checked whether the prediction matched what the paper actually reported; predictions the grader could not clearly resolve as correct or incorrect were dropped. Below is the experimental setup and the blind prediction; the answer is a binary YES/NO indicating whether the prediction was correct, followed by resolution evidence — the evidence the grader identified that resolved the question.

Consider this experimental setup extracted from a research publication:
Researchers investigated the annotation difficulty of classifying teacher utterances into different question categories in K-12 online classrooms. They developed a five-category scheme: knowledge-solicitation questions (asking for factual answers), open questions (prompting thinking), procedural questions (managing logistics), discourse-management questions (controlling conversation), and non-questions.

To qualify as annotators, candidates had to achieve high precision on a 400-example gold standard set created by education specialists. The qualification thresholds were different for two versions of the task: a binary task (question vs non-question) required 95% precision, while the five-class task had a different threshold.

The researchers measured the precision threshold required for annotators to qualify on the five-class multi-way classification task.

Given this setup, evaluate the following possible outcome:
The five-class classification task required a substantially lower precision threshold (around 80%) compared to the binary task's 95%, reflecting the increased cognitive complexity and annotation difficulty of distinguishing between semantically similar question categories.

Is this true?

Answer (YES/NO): NO